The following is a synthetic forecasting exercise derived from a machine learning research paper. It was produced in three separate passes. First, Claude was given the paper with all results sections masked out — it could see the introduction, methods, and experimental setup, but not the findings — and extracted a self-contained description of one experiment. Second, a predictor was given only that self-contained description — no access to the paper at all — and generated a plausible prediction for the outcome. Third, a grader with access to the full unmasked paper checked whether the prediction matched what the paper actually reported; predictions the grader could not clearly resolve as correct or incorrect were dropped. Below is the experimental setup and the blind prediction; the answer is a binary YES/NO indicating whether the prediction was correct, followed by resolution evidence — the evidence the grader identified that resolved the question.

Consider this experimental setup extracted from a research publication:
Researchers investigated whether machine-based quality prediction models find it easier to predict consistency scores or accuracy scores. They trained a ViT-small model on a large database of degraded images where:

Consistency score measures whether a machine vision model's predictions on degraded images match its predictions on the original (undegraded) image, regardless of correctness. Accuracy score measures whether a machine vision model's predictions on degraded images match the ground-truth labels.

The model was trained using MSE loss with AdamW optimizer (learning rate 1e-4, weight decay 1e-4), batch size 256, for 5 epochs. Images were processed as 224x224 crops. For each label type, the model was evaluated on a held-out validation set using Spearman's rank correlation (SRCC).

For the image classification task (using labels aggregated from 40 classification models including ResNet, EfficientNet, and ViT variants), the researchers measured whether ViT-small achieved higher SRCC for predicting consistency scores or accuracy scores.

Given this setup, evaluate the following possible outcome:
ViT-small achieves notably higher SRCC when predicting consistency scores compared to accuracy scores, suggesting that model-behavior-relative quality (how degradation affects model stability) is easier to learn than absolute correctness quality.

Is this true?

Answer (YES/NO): YES